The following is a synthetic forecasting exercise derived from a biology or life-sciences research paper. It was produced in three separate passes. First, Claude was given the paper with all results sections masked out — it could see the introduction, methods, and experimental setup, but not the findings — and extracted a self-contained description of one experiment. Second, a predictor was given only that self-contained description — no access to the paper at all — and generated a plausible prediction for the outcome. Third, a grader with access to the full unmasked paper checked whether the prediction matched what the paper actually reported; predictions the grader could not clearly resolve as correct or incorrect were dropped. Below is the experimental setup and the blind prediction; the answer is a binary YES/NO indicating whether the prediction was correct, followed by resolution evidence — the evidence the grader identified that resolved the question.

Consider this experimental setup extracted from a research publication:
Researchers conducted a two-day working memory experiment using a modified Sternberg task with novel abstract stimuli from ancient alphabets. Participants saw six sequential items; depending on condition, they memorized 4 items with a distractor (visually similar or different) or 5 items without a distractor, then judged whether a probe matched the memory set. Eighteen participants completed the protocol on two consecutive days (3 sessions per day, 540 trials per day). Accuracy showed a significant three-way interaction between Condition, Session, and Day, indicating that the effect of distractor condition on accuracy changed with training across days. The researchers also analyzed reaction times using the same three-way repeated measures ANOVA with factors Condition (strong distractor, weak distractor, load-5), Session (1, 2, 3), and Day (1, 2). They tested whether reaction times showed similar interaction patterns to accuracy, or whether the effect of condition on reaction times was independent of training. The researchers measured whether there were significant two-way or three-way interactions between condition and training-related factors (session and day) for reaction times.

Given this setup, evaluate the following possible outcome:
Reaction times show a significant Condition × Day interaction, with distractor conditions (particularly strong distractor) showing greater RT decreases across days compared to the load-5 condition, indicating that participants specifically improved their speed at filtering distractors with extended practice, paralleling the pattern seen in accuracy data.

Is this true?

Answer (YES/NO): NO